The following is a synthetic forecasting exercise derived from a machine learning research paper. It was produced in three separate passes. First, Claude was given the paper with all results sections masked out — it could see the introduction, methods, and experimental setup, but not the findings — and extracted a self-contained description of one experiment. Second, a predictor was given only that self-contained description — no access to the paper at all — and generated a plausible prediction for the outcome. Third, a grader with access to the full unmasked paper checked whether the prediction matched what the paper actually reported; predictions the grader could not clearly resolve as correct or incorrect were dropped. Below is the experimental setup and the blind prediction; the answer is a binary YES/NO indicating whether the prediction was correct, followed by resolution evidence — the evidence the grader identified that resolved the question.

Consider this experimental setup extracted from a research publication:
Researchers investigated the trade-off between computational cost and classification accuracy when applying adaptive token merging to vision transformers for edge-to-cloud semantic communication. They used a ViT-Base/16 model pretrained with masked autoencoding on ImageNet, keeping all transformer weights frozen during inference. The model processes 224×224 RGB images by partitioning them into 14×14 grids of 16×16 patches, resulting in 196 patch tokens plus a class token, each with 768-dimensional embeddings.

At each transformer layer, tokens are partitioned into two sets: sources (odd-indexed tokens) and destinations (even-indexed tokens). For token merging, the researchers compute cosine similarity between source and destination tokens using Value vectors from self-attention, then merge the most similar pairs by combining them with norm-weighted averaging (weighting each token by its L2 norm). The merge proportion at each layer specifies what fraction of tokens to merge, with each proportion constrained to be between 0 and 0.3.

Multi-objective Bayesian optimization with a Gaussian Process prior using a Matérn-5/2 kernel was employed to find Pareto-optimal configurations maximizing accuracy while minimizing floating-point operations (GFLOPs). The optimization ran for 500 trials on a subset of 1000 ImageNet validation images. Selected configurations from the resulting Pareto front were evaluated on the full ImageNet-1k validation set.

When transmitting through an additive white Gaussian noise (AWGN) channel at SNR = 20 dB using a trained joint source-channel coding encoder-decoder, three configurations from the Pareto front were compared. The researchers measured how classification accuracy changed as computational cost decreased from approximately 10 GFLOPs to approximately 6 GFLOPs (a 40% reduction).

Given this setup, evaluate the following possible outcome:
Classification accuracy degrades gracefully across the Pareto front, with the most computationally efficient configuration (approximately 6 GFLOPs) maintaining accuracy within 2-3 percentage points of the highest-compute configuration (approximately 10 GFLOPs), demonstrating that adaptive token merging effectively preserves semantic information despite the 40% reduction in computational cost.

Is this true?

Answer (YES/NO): NO